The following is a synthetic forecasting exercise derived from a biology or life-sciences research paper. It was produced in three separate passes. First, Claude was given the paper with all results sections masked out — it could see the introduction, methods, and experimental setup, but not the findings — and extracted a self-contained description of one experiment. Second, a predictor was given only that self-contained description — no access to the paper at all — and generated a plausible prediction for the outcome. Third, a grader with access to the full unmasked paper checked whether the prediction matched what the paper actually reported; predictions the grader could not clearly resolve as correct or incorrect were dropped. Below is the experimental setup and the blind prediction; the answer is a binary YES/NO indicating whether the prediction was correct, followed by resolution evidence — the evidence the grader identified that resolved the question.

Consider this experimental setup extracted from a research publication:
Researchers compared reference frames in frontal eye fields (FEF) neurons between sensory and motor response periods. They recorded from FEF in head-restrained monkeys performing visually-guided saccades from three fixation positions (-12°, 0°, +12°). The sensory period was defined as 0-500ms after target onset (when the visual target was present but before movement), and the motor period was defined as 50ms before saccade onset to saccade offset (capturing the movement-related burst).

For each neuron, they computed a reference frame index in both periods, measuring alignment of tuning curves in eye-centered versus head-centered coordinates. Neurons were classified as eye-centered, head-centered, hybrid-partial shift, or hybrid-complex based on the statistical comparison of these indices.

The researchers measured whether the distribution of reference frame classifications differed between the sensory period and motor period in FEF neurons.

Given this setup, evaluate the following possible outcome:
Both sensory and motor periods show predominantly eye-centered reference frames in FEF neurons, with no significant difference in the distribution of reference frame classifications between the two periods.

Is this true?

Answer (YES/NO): YES